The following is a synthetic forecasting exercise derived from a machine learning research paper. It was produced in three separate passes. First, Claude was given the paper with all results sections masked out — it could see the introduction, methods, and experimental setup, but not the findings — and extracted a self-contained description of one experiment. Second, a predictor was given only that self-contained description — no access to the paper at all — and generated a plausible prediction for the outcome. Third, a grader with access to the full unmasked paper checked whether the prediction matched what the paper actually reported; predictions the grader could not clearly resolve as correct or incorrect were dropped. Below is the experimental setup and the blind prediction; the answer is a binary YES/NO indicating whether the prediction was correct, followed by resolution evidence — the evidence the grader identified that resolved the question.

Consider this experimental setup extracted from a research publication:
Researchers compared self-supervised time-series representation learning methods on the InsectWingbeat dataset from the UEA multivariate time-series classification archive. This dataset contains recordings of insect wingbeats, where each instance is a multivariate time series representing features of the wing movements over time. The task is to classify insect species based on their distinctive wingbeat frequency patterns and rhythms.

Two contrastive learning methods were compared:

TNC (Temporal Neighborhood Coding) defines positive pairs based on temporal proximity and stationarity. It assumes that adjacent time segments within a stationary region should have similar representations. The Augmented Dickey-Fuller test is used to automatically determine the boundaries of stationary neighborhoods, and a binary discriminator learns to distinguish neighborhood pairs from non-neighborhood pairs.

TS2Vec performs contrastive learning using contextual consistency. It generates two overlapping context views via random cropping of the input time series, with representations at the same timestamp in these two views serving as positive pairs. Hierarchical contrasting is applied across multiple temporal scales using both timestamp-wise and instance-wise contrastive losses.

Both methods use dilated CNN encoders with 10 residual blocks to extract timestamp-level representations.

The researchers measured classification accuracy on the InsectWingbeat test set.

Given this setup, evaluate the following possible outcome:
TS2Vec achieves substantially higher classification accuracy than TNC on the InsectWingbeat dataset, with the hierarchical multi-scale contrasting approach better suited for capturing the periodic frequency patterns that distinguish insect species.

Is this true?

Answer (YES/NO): NO